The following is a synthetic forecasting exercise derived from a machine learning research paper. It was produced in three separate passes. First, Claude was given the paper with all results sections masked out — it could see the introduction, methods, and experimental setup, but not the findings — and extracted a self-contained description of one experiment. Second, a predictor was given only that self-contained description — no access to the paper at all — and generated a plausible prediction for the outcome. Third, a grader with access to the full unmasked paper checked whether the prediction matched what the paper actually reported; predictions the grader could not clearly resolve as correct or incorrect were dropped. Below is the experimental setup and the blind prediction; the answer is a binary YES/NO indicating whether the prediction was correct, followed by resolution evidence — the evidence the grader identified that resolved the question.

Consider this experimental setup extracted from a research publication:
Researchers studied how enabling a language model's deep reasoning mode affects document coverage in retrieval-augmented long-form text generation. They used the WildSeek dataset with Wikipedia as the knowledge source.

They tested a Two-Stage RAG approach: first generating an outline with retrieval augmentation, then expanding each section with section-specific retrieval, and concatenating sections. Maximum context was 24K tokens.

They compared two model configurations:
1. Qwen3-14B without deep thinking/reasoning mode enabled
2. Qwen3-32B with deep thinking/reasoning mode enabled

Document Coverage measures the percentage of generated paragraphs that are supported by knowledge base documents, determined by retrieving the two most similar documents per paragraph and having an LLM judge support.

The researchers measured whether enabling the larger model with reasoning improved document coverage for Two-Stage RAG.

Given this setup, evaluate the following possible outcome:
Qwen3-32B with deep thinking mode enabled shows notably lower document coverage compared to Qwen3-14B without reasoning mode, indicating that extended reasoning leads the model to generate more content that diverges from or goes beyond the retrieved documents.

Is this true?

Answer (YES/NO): YES